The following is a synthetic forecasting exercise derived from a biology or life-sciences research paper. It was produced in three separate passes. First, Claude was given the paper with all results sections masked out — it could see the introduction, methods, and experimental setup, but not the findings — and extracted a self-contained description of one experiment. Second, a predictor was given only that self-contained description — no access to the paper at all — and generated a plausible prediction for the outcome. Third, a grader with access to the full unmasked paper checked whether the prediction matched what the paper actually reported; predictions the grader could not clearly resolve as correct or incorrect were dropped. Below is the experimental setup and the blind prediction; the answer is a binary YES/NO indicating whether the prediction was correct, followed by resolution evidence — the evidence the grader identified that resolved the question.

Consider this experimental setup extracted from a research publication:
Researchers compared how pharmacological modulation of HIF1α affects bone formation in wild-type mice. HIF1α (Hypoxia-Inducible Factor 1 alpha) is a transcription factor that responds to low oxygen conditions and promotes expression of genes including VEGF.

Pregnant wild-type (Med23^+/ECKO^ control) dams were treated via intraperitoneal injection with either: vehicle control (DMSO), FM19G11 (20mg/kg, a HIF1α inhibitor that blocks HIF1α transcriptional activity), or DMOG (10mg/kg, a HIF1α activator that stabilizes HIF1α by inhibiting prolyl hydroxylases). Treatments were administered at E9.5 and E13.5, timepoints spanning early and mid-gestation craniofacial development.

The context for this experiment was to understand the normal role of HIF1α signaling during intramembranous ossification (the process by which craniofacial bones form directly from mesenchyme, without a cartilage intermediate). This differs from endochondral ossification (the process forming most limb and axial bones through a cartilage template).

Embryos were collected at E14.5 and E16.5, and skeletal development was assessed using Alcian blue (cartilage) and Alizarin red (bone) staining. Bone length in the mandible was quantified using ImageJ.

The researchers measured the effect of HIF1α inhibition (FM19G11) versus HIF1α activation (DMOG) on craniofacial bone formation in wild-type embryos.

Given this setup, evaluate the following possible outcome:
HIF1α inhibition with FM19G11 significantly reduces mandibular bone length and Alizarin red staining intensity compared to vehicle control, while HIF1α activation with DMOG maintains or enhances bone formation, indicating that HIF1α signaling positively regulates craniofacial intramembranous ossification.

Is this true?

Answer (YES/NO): NO